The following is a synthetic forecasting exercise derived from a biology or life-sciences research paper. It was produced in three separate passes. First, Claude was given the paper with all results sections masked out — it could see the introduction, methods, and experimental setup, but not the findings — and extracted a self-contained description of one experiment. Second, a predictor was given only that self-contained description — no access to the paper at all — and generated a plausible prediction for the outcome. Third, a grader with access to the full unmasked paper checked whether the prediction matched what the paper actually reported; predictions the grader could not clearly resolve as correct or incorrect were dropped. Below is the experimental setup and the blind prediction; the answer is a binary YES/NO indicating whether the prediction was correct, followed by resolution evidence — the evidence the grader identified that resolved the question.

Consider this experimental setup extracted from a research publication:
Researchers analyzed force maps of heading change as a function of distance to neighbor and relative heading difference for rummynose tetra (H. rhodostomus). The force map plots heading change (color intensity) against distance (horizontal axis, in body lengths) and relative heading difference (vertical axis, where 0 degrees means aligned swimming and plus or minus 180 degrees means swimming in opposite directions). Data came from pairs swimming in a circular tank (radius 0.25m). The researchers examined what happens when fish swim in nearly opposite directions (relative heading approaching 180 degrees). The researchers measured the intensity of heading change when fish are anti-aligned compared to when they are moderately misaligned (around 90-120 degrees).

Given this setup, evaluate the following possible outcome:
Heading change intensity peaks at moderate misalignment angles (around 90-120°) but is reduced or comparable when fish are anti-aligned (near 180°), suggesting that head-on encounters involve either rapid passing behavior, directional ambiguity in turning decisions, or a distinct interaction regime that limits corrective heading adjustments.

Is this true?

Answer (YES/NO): YES